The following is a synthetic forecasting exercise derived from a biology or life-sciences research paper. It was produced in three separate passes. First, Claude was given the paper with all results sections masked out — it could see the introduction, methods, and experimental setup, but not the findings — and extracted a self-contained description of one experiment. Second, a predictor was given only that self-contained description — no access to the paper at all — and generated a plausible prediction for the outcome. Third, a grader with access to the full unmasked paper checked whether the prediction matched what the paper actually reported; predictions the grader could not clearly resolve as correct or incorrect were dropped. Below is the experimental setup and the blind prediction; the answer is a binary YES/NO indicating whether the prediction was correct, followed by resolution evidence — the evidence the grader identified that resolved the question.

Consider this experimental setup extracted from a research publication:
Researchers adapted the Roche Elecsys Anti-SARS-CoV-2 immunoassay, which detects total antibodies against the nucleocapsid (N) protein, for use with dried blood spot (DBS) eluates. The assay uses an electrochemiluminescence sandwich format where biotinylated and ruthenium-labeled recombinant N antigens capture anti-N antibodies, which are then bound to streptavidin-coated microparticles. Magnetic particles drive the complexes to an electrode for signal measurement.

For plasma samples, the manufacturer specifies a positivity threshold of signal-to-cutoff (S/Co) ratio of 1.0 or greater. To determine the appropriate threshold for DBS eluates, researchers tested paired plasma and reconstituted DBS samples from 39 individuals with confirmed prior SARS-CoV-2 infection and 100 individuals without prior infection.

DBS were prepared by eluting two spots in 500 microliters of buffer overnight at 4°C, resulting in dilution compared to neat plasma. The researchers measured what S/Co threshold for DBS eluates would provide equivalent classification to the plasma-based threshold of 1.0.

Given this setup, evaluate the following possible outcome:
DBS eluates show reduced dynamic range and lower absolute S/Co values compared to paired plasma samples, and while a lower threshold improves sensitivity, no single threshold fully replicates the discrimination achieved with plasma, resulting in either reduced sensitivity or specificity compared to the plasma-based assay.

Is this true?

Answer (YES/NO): YES